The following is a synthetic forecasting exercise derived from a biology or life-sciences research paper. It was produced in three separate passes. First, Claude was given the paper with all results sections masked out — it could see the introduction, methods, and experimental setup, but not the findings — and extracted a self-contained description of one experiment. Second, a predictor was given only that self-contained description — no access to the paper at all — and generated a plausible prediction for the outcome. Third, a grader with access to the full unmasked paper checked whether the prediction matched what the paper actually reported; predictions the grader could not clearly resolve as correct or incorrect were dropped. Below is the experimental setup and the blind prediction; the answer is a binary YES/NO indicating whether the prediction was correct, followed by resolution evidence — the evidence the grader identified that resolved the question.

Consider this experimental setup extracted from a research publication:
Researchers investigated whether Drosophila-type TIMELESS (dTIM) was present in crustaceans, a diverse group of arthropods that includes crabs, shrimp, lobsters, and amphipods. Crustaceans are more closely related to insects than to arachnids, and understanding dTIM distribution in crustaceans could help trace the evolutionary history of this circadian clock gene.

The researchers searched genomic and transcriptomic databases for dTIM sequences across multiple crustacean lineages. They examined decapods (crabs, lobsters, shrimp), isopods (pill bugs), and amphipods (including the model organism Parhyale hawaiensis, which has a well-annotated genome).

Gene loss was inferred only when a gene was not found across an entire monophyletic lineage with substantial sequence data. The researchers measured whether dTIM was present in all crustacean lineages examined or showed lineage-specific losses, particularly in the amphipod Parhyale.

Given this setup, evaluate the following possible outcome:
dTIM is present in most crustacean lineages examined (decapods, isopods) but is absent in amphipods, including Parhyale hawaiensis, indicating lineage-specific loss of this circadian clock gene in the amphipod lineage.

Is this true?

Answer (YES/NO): YES